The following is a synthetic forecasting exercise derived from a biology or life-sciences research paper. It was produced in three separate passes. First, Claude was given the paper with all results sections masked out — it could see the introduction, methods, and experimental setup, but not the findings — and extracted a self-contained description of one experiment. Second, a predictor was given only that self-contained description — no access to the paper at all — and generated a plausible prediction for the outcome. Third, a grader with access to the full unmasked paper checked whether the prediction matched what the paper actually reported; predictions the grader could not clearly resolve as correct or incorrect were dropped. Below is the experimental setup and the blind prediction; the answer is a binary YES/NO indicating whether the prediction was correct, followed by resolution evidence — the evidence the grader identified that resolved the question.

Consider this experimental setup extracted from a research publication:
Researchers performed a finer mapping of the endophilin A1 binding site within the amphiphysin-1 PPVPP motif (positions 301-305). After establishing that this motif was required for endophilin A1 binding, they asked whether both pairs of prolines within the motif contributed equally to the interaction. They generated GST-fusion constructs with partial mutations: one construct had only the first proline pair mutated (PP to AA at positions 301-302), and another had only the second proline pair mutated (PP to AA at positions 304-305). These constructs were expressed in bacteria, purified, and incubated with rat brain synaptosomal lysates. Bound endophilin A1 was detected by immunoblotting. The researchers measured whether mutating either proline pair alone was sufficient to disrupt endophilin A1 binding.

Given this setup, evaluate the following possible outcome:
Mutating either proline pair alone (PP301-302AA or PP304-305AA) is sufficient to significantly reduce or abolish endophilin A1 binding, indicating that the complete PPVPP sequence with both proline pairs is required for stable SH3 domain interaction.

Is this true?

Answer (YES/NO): YES